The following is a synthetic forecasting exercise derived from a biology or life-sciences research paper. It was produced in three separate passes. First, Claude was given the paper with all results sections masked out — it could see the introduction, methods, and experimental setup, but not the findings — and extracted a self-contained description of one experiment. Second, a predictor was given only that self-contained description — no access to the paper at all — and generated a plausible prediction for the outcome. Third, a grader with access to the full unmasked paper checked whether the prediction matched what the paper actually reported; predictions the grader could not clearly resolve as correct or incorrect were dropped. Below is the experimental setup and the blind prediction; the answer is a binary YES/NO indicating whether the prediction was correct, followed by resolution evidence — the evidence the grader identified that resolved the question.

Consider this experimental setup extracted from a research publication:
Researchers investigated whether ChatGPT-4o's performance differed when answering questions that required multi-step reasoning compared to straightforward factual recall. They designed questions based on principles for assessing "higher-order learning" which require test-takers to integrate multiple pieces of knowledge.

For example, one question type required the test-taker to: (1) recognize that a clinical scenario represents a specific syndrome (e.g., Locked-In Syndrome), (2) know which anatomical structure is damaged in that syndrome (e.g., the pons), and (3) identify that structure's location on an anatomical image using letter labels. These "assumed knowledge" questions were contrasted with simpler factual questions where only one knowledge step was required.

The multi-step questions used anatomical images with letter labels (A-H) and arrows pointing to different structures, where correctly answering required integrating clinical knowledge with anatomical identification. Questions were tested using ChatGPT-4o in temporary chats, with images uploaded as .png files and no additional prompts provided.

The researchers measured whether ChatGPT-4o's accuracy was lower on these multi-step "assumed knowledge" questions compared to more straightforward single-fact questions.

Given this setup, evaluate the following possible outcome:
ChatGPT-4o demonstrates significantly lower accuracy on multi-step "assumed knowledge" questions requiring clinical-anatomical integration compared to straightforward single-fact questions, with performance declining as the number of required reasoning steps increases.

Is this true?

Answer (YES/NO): NO